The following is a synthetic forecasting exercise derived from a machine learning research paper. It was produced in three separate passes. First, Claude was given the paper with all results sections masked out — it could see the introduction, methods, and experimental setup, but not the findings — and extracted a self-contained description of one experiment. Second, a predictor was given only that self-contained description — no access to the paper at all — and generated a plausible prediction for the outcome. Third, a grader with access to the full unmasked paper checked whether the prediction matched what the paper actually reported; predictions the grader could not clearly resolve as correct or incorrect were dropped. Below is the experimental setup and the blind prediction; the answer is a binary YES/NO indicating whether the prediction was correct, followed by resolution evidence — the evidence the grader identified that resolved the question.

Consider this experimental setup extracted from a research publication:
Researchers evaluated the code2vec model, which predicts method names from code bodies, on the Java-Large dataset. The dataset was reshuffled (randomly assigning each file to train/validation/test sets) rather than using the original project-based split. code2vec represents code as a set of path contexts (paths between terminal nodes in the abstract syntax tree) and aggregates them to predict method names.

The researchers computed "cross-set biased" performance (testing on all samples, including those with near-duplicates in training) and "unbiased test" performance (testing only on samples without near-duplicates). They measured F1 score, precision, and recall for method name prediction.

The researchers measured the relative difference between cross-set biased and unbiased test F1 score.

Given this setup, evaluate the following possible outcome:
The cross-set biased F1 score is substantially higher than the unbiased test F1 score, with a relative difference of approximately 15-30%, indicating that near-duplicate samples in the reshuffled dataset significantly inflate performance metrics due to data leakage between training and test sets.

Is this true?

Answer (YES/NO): NO